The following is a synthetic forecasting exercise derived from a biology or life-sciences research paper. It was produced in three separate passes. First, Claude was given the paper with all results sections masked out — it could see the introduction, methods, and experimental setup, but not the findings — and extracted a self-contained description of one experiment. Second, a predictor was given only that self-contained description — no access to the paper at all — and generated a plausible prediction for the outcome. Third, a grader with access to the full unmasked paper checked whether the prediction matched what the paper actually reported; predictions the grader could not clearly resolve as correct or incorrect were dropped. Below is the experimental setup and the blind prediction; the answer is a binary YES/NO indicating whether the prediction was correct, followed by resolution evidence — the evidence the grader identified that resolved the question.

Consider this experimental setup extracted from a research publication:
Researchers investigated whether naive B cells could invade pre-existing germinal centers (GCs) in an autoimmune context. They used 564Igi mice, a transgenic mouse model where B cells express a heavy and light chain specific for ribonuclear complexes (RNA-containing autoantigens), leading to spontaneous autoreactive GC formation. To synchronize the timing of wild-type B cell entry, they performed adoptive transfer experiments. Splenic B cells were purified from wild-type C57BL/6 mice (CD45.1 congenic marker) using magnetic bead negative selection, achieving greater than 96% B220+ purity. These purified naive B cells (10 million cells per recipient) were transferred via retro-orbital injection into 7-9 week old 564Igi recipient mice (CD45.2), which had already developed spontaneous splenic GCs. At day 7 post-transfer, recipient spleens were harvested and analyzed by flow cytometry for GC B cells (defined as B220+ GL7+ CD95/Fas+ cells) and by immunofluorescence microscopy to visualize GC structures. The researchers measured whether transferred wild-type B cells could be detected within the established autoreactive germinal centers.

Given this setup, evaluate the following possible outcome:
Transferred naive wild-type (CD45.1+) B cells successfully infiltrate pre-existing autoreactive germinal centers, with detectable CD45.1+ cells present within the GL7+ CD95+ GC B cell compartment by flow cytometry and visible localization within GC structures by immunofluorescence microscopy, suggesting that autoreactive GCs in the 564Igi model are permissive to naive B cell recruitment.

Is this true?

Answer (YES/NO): YES